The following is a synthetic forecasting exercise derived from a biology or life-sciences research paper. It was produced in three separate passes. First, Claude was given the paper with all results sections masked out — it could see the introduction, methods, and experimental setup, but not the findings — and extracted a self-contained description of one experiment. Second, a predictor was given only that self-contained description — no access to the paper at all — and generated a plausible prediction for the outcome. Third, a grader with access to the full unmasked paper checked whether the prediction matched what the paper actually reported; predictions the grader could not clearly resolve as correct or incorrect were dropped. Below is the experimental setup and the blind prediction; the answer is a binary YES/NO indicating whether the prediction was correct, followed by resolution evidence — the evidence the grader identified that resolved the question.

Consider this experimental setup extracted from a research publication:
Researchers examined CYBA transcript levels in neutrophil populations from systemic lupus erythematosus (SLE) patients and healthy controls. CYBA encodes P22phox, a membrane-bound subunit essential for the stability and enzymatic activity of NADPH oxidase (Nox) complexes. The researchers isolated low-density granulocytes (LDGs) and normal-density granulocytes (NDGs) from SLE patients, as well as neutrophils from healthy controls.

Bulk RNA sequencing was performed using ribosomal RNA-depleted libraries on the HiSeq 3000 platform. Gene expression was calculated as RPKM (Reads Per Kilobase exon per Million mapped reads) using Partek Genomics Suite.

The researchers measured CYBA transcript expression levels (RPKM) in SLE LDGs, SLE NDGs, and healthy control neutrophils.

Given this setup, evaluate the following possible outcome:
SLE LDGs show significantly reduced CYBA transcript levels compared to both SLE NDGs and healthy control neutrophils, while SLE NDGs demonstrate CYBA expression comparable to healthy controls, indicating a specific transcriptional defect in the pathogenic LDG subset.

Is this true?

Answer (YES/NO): YES